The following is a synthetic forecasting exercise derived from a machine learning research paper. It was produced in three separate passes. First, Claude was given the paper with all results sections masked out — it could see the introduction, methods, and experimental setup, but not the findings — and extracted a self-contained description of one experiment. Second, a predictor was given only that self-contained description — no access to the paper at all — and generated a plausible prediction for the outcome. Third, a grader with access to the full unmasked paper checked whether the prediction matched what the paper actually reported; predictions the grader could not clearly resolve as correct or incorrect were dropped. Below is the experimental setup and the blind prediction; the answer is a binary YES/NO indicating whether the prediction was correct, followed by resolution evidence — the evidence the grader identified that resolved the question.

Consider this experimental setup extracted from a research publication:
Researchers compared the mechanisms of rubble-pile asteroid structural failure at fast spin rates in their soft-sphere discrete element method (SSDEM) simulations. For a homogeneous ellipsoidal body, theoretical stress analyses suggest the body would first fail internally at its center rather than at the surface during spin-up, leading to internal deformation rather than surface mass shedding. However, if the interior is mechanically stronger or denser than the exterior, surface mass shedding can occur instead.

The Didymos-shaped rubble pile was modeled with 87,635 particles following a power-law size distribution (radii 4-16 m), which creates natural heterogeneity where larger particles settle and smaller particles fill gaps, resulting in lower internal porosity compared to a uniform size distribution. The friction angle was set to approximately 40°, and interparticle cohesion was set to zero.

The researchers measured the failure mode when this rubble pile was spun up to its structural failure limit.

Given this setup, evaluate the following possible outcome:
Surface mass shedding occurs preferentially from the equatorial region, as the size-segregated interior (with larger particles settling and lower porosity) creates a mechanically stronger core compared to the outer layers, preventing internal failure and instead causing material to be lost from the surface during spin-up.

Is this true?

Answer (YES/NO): NO